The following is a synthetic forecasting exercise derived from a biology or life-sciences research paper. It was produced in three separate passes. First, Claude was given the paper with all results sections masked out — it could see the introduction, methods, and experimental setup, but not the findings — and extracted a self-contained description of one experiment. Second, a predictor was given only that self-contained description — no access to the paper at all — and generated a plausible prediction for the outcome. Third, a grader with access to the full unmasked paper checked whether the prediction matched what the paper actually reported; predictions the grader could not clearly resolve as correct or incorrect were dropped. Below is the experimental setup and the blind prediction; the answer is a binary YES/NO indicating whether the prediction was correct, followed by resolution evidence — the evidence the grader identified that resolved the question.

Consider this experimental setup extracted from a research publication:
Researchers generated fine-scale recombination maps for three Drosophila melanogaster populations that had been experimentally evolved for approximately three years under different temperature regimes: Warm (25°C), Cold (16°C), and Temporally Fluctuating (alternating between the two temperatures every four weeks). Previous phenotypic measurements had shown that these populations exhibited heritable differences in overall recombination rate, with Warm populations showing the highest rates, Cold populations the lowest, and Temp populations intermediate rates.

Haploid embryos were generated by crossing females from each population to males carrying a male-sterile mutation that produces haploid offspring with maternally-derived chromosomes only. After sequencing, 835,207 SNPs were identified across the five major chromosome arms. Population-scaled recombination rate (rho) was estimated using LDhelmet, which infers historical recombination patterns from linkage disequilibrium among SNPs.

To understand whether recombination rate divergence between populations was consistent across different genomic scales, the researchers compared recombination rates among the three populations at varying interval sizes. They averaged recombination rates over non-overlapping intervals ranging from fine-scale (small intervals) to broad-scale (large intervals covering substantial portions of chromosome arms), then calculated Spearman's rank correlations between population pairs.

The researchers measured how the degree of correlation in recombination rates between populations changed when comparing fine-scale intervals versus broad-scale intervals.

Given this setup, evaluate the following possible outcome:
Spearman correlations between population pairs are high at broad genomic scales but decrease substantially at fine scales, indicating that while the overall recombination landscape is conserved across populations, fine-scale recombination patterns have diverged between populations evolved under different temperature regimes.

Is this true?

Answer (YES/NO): NO